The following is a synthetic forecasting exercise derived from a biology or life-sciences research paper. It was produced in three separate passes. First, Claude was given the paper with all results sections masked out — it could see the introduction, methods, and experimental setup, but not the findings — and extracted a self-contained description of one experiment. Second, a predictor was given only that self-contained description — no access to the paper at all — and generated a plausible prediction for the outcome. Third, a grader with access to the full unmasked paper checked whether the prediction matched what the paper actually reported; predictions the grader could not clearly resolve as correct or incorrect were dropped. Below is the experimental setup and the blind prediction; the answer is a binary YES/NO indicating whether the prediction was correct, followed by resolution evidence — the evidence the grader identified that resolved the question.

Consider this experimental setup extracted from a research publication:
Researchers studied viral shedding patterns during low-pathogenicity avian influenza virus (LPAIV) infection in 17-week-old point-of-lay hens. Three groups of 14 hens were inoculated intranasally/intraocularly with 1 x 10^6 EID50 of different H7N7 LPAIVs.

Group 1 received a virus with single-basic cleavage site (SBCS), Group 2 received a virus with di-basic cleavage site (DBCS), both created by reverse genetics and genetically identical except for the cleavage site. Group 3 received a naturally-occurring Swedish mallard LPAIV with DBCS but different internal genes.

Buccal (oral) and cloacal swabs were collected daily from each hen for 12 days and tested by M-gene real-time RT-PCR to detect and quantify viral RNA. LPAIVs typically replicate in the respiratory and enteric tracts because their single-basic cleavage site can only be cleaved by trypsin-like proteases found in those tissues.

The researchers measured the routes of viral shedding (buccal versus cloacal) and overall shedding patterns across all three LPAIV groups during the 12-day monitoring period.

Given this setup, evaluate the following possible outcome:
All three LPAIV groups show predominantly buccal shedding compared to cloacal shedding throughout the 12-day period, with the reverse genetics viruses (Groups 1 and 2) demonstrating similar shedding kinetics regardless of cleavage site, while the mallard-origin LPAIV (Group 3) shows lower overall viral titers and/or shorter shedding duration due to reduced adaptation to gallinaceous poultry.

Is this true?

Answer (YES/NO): NO